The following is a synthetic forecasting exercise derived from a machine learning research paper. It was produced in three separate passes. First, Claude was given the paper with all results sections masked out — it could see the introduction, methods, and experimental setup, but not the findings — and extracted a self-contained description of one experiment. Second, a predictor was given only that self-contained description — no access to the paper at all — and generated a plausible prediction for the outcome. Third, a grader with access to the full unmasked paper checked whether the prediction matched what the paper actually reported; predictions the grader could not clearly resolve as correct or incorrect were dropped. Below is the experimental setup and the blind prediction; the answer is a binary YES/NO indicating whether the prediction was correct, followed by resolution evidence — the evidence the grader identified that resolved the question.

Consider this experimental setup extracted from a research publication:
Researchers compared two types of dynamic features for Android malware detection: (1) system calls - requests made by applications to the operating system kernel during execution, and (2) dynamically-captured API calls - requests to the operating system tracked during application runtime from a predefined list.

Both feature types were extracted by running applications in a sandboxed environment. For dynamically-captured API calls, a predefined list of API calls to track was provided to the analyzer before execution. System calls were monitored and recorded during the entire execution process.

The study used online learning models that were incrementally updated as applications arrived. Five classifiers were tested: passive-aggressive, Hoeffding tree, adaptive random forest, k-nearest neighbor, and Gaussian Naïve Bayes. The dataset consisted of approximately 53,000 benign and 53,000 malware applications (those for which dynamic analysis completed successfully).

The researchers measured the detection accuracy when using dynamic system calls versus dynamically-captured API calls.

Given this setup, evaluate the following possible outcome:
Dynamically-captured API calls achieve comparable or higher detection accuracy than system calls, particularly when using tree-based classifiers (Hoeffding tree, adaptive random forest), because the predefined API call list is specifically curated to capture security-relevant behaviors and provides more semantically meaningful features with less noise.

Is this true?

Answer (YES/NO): NO